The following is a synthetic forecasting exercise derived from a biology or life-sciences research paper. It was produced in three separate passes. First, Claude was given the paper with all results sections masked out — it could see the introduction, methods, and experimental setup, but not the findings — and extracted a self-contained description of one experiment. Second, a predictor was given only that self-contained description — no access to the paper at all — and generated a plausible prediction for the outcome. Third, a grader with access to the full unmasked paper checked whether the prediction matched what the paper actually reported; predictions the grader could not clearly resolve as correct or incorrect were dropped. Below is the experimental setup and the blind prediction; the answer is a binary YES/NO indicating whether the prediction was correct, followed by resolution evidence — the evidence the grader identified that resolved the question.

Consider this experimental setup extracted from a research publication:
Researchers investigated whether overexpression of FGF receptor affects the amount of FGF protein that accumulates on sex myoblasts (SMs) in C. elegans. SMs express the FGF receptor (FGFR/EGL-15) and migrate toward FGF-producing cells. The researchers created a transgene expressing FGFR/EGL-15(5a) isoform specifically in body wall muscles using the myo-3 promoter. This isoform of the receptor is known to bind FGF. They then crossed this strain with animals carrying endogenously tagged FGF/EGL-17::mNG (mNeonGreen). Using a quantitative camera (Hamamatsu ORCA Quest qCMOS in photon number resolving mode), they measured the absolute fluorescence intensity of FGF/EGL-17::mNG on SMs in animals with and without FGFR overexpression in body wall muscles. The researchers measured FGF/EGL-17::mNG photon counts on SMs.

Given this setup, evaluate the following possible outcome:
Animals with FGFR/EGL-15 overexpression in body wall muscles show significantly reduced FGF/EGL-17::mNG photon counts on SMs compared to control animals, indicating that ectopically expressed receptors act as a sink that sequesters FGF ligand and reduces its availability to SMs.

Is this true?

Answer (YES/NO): YES